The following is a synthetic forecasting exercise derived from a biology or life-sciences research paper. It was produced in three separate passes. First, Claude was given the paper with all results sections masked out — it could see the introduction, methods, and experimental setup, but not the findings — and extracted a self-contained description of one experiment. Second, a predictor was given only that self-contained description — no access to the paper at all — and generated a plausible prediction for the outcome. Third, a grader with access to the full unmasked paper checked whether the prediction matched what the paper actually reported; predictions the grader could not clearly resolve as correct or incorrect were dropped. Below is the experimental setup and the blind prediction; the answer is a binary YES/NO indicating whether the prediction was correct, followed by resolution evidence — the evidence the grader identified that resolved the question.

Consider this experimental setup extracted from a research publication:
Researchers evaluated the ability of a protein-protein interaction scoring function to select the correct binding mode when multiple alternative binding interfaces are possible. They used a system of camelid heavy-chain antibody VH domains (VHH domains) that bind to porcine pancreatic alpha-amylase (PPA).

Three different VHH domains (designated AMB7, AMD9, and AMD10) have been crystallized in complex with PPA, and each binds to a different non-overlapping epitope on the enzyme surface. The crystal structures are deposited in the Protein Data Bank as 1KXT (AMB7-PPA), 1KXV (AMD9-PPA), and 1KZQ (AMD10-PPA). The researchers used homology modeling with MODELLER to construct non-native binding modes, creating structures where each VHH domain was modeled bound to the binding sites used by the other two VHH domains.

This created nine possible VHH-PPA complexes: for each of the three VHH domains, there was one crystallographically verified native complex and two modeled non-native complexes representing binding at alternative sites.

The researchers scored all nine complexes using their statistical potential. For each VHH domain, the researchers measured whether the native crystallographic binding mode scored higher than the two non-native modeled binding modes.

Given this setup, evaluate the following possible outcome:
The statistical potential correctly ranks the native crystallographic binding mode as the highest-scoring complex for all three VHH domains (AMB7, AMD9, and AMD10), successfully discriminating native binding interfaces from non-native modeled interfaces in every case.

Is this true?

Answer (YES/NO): YES